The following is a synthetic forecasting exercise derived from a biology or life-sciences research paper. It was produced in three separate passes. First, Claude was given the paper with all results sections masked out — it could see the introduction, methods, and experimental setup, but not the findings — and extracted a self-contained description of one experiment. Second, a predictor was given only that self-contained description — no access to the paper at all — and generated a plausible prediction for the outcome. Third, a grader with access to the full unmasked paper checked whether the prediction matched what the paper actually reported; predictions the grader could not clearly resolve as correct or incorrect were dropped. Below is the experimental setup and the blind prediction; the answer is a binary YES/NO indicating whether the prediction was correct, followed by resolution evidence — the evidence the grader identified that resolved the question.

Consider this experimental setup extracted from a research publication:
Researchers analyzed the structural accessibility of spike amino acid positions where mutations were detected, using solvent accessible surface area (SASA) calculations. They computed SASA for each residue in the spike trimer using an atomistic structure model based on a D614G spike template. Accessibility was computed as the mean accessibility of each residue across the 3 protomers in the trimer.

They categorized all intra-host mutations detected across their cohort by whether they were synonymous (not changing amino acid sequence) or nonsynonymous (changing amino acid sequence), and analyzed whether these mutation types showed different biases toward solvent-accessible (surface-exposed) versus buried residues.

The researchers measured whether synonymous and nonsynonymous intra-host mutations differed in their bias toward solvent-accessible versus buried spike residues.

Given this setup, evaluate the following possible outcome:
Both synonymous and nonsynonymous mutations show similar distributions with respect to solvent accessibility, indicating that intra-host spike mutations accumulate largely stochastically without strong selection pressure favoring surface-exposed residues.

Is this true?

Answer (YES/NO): NO